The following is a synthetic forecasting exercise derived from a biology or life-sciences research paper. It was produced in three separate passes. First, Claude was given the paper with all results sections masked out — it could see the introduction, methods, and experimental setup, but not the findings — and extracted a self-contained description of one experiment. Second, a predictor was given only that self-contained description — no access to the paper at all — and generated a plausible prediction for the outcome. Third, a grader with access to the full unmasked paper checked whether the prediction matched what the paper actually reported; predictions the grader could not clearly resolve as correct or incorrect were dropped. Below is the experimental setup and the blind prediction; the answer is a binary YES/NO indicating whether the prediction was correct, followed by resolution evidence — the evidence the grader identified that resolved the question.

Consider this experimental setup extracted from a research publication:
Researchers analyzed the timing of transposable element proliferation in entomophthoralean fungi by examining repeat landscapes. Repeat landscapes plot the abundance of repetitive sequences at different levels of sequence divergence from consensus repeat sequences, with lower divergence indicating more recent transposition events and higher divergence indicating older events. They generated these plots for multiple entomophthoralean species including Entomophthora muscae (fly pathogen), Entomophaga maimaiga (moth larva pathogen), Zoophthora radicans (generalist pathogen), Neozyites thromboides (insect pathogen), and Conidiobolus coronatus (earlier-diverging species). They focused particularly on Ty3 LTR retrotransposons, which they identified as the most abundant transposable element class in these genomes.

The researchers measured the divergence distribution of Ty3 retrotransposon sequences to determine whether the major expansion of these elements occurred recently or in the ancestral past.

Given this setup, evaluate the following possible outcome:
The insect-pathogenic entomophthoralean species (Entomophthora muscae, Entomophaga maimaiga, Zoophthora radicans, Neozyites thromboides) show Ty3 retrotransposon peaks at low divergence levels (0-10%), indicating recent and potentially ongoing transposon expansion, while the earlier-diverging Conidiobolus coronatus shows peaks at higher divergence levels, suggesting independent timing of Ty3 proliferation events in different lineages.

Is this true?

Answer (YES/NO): NO